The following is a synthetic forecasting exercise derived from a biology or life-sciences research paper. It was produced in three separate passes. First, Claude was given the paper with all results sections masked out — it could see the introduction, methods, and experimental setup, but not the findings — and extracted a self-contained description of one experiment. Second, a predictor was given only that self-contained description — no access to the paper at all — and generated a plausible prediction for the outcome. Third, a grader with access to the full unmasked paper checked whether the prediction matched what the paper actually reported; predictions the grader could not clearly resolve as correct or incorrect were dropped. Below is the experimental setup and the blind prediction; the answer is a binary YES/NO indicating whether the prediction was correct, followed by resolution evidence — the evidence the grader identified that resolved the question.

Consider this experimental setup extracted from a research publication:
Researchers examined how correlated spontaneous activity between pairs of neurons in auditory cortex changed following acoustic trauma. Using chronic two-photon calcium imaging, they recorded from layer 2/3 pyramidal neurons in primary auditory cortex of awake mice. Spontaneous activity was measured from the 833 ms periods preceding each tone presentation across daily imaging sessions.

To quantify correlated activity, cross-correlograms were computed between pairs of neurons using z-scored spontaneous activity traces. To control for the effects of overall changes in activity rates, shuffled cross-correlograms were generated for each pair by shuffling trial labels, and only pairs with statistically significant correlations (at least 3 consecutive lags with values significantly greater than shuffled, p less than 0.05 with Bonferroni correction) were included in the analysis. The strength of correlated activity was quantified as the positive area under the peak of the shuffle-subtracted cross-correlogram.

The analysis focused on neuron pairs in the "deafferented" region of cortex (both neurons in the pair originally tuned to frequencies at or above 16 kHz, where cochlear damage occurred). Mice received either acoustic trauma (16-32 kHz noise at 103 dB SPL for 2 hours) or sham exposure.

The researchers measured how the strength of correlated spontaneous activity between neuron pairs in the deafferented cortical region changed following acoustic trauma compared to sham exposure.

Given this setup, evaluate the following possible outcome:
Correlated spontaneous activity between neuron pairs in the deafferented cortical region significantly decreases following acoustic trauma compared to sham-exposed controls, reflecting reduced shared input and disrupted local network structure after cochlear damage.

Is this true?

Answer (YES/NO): NO